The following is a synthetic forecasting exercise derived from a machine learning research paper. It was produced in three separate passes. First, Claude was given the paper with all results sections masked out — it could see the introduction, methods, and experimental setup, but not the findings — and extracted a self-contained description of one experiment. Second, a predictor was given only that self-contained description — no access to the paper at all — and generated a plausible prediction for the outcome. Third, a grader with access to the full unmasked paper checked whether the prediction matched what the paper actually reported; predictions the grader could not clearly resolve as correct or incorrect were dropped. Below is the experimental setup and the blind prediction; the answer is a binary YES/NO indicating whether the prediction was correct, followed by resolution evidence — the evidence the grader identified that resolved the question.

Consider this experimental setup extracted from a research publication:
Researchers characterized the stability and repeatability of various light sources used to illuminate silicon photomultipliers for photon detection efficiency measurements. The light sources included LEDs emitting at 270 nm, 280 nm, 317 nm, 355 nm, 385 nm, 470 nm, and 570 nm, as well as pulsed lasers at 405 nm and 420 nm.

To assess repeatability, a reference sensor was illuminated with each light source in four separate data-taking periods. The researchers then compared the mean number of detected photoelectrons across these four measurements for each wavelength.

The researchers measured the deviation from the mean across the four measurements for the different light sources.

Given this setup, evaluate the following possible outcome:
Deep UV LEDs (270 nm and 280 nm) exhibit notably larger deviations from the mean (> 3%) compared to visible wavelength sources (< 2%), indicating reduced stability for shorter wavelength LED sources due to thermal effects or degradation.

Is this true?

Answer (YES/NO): NO